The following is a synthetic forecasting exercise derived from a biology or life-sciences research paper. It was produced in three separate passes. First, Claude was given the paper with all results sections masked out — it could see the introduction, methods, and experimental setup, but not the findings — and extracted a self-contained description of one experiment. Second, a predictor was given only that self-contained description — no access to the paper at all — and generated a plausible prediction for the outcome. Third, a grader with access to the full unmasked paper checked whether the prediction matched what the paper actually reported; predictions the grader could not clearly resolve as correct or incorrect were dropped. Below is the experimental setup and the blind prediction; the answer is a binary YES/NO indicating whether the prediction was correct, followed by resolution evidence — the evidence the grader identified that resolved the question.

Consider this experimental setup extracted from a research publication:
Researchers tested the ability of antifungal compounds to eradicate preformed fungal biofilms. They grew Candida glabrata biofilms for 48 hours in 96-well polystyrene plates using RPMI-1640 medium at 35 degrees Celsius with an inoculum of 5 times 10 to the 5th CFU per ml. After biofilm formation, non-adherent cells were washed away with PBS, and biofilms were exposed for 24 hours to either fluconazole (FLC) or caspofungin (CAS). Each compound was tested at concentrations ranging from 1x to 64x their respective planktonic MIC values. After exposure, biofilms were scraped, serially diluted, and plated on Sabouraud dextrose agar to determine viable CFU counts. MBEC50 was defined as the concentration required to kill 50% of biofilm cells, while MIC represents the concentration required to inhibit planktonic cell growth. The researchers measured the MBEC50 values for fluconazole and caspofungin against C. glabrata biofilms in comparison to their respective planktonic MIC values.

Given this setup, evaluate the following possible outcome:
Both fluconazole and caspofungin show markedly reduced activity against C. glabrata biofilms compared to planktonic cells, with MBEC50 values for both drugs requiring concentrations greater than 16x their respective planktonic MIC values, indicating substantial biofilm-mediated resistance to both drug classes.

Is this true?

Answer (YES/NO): NO